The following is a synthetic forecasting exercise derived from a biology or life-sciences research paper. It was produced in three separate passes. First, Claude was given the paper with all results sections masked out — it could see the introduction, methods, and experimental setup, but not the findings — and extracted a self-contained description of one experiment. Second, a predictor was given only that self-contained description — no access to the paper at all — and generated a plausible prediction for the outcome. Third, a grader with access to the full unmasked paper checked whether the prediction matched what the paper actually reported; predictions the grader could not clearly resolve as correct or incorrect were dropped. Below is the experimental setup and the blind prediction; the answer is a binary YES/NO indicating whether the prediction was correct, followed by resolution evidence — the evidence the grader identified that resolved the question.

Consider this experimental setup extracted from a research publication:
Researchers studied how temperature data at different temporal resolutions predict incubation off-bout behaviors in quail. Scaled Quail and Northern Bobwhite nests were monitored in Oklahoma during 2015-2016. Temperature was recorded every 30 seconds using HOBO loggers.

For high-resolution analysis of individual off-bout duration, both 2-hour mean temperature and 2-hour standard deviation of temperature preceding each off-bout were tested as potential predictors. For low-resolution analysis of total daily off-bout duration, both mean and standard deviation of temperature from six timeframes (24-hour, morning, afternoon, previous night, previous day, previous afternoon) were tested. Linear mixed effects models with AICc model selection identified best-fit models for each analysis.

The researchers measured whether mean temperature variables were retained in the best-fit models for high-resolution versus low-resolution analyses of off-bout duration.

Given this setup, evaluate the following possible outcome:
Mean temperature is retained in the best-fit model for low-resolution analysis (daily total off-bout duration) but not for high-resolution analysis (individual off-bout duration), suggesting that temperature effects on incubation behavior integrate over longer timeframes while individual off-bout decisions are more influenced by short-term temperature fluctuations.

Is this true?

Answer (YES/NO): NO